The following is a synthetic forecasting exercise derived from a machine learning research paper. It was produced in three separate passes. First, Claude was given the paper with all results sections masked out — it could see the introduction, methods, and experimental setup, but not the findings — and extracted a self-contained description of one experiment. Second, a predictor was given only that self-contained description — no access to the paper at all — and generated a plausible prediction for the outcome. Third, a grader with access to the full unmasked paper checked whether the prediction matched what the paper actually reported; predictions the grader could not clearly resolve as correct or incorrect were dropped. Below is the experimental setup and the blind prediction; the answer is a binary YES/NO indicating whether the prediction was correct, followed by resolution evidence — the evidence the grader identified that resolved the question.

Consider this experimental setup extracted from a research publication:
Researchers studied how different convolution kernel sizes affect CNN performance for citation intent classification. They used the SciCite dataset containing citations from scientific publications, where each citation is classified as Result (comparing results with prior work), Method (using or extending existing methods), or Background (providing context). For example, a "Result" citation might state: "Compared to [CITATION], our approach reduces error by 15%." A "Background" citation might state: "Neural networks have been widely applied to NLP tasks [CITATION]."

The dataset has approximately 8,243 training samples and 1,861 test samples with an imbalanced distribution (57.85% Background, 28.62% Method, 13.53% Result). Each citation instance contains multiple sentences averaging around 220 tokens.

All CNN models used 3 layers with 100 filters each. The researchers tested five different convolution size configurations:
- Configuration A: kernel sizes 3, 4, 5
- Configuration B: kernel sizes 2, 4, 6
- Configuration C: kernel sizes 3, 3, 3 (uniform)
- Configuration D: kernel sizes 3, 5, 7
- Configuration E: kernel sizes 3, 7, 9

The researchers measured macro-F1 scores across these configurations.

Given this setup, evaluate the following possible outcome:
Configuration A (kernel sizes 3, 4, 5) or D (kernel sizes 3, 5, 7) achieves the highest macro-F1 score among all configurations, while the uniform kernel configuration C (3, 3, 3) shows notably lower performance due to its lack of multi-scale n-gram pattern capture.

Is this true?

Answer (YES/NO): NO